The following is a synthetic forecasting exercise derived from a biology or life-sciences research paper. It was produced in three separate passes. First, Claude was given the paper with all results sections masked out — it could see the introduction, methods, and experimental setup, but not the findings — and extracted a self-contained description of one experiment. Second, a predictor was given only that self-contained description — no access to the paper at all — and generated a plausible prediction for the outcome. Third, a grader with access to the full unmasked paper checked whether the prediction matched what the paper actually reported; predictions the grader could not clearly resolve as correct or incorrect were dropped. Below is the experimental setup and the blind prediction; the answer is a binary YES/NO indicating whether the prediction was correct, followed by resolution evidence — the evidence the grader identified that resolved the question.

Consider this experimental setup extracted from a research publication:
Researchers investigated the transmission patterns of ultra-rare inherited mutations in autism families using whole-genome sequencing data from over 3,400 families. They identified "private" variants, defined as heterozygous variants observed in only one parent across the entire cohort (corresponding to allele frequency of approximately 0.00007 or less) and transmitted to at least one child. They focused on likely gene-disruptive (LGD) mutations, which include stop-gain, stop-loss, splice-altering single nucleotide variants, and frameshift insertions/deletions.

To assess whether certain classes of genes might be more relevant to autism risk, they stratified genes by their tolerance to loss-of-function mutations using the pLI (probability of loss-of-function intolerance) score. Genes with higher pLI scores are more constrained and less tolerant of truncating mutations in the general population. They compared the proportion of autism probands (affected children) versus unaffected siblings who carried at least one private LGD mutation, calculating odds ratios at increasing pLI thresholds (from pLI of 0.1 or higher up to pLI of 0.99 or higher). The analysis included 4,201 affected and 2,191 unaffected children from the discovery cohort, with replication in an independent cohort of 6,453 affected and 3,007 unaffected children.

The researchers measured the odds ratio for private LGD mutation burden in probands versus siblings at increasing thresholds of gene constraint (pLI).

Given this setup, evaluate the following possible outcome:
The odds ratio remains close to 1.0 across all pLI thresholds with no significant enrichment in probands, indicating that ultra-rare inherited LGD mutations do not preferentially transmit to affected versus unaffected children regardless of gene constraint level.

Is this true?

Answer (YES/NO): NO